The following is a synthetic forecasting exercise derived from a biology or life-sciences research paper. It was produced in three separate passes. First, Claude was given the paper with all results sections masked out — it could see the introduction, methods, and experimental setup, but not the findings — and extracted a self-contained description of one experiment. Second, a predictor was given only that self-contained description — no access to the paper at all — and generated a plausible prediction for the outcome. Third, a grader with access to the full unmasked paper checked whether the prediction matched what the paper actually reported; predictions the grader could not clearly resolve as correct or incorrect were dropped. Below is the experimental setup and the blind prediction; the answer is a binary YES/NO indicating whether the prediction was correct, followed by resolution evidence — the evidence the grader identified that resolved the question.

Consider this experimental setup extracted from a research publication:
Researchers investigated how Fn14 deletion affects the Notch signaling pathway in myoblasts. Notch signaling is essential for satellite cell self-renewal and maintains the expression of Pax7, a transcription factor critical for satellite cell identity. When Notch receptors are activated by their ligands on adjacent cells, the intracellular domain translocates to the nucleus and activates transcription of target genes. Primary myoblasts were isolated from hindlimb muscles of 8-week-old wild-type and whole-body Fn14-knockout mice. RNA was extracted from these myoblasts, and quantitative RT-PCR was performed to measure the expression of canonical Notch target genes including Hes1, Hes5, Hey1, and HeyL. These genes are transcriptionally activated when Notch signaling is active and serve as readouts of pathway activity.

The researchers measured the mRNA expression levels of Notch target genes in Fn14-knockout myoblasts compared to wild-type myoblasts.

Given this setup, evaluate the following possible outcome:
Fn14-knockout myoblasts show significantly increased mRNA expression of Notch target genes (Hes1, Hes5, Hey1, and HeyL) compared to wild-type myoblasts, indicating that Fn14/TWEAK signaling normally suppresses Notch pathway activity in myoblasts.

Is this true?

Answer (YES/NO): NO